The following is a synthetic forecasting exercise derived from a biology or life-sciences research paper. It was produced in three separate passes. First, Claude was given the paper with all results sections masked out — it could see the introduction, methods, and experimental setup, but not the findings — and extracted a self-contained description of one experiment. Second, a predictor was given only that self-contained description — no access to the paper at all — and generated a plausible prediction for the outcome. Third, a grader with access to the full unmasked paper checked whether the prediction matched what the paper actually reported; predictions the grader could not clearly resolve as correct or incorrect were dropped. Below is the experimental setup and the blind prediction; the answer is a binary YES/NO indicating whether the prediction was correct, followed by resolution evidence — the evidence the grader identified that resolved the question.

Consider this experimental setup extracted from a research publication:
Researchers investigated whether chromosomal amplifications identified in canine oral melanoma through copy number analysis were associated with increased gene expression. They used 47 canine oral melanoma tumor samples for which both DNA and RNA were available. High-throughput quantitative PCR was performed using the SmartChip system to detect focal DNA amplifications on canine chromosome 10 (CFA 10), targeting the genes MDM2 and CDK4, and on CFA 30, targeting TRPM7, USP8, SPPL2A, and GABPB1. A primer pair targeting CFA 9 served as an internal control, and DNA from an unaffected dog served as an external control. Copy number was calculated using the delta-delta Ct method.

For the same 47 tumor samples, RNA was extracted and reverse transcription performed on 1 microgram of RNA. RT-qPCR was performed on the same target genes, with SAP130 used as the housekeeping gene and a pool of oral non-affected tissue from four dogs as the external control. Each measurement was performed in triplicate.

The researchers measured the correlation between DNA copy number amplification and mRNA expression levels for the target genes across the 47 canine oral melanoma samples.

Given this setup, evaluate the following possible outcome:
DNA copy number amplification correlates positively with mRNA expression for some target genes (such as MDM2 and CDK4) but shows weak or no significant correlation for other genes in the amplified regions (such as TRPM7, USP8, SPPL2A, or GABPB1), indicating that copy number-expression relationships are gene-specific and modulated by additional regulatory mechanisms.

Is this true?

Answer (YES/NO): NO